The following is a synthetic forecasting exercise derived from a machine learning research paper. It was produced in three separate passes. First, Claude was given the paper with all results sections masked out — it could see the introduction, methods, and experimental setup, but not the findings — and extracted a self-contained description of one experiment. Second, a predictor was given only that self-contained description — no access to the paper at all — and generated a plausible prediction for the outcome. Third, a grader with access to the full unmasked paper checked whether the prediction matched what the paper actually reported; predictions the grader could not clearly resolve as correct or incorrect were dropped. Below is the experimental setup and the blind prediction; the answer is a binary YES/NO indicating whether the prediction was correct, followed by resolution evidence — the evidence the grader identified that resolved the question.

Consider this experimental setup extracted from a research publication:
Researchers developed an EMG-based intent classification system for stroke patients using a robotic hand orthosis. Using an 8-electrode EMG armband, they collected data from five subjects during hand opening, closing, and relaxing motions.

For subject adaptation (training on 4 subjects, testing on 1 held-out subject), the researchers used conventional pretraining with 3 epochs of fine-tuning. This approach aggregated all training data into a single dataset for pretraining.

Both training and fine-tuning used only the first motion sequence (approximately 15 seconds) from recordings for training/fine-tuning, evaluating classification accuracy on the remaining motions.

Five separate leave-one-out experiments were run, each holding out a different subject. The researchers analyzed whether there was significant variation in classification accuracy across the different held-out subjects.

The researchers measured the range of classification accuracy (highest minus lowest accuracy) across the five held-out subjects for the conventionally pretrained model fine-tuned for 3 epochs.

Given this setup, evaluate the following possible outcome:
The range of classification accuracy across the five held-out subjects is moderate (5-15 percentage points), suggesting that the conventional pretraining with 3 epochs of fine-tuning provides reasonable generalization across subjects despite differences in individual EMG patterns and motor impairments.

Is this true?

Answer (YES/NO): YES